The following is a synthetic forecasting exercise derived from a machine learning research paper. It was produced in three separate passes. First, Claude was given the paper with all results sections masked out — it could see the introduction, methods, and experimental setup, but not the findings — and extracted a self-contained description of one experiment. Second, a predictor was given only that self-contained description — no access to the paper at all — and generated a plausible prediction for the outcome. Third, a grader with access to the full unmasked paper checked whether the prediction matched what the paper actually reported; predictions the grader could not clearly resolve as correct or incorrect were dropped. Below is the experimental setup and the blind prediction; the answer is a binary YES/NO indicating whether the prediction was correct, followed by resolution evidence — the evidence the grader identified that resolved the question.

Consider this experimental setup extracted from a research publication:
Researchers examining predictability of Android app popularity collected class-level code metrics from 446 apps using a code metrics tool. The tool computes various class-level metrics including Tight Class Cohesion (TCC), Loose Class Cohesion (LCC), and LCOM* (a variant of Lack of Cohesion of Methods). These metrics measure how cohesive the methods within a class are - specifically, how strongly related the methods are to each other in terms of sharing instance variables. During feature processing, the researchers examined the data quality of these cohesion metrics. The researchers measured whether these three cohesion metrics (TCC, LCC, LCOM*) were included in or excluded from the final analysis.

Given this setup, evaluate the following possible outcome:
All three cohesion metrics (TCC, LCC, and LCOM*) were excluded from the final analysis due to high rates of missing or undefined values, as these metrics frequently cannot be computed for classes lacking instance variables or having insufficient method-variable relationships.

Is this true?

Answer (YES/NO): YES